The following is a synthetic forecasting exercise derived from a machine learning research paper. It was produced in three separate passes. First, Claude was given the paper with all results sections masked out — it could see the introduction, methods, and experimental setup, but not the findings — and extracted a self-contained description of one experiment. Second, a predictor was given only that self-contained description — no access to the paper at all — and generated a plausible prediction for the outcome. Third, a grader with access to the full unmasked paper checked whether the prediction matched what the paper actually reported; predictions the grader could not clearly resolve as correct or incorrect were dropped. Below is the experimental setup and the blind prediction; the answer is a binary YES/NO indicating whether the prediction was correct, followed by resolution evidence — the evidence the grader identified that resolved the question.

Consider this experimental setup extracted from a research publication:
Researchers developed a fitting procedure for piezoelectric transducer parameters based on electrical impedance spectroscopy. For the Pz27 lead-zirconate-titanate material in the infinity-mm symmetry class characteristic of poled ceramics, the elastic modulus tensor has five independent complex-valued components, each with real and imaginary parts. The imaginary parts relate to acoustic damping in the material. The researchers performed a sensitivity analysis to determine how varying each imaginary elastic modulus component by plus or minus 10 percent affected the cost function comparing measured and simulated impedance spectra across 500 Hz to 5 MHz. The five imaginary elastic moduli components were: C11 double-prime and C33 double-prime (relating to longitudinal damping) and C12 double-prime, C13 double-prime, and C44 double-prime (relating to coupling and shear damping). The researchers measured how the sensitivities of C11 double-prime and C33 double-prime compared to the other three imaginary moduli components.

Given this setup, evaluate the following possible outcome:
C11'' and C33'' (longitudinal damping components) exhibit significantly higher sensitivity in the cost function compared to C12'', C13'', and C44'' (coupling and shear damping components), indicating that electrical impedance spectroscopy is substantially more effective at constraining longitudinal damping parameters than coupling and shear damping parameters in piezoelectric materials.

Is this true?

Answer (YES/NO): YES